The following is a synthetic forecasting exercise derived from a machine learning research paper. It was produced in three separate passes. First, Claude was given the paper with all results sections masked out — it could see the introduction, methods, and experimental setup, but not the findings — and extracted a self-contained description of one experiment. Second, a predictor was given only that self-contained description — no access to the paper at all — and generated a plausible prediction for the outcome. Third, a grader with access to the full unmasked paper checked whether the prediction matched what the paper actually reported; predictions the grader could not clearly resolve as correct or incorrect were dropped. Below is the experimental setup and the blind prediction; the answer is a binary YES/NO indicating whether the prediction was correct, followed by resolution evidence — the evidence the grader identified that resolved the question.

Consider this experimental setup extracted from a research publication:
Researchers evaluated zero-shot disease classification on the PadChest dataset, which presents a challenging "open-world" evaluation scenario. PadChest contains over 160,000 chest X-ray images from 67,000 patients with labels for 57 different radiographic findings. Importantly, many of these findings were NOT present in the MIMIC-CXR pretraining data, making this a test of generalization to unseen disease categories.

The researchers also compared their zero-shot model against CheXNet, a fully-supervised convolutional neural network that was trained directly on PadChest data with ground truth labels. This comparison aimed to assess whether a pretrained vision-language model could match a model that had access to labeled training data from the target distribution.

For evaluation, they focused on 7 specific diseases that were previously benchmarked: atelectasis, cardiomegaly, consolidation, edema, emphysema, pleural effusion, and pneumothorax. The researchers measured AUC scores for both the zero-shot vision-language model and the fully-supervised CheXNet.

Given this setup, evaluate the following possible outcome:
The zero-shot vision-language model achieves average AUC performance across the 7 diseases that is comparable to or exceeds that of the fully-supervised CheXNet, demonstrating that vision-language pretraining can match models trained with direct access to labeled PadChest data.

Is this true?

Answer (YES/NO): YES